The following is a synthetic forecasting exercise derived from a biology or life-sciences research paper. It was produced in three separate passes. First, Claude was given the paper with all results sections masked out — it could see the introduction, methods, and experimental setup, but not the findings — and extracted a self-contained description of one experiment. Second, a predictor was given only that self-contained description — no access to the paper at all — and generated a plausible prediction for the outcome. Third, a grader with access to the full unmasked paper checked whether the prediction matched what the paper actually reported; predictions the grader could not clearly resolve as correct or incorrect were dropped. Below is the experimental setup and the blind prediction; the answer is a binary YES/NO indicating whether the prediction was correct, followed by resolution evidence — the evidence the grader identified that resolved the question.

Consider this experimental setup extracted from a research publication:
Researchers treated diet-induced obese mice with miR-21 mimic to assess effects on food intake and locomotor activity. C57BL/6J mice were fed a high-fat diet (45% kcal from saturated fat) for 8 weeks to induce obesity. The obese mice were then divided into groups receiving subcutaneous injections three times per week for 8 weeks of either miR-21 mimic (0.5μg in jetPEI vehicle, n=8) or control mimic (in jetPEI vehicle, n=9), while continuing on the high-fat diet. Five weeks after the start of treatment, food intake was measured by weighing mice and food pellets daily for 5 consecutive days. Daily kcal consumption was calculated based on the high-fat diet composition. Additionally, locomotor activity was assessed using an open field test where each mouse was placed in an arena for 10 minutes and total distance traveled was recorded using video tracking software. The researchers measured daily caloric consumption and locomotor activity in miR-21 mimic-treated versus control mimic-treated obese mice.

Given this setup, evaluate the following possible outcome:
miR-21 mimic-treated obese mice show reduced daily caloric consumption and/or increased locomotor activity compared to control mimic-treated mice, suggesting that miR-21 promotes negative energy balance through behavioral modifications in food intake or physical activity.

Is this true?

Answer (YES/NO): NO